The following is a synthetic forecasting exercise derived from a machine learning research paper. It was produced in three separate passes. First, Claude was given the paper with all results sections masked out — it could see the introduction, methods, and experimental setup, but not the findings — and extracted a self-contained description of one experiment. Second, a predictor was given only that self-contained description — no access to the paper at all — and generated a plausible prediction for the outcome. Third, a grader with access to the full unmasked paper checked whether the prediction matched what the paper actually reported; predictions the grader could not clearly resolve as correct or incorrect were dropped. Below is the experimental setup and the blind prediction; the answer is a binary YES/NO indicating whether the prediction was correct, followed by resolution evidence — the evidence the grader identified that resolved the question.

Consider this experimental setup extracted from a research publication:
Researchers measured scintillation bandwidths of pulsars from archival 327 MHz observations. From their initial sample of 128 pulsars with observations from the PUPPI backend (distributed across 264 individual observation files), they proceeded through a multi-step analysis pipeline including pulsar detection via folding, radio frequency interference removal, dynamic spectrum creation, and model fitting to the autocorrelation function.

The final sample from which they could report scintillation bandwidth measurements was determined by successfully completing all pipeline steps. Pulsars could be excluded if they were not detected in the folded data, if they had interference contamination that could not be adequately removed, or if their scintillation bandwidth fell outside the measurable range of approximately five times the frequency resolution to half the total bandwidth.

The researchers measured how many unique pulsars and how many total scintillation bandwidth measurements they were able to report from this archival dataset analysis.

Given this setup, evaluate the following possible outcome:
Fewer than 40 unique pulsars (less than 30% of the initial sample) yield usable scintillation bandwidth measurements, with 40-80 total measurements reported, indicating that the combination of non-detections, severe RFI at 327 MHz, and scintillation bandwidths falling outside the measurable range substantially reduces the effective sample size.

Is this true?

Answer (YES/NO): NO